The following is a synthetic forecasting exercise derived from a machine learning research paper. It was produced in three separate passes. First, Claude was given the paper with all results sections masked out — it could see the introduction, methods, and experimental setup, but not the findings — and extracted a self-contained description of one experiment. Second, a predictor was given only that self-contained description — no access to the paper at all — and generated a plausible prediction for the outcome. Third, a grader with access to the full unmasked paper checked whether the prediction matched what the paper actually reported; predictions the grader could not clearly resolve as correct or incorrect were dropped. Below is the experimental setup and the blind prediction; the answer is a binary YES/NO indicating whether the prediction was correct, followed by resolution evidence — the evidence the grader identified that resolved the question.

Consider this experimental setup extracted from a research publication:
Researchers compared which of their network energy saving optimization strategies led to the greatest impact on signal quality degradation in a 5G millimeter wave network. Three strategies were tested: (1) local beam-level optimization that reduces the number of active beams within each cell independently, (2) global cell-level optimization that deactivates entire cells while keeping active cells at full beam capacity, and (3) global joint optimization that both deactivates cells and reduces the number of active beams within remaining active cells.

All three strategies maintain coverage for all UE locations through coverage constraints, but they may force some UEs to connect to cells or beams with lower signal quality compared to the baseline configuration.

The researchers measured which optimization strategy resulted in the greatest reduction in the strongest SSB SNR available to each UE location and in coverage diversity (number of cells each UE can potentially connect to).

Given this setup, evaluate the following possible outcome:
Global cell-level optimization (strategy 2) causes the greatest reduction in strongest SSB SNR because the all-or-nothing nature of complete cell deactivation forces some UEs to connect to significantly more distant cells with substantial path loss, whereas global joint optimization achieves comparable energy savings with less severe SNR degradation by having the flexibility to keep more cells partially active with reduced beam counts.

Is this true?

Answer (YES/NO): NO